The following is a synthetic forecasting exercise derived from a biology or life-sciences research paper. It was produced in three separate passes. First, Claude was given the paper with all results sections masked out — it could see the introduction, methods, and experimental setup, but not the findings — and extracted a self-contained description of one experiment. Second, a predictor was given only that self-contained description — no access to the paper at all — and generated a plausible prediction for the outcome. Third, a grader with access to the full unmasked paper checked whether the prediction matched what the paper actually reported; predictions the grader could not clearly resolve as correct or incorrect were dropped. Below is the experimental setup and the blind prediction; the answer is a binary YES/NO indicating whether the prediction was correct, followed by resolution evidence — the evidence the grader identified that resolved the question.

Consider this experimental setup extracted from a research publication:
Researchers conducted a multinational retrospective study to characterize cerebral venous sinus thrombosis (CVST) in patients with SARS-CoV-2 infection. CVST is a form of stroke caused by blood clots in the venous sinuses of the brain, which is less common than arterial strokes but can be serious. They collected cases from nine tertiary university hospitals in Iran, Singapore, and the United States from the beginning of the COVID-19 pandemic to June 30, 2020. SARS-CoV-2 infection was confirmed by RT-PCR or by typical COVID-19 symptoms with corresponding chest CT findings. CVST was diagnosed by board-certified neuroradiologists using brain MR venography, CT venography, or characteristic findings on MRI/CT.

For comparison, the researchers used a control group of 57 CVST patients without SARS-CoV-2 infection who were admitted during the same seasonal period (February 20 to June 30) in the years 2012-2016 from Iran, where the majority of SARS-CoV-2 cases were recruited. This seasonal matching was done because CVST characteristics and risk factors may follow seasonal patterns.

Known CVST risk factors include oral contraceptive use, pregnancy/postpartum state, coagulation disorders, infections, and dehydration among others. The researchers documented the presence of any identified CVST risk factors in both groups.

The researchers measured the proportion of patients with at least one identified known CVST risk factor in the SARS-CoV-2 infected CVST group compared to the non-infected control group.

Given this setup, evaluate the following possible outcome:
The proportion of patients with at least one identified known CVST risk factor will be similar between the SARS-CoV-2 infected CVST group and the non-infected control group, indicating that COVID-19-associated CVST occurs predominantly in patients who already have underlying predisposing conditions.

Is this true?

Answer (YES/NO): NO